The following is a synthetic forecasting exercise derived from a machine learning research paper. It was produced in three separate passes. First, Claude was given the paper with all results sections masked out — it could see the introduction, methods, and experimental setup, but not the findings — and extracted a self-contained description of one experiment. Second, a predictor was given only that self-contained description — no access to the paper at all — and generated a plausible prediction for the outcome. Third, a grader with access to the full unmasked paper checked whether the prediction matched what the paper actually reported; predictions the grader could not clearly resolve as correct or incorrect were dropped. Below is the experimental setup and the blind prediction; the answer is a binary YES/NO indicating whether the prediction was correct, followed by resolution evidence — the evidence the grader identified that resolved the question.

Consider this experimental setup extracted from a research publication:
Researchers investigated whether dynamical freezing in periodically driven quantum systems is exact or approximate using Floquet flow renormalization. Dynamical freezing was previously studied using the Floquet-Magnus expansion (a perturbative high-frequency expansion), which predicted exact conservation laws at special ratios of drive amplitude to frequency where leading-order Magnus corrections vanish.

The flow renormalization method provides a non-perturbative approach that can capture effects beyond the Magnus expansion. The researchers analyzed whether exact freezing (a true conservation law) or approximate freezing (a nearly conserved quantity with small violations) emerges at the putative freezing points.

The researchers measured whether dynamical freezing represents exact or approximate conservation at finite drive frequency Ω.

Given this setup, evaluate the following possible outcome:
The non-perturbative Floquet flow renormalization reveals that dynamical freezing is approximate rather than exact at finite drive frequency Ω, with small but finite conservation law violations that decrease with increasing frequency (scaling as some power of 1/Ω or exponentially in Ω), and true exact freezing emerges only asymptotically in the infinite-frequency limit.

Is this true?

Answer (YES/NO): YES